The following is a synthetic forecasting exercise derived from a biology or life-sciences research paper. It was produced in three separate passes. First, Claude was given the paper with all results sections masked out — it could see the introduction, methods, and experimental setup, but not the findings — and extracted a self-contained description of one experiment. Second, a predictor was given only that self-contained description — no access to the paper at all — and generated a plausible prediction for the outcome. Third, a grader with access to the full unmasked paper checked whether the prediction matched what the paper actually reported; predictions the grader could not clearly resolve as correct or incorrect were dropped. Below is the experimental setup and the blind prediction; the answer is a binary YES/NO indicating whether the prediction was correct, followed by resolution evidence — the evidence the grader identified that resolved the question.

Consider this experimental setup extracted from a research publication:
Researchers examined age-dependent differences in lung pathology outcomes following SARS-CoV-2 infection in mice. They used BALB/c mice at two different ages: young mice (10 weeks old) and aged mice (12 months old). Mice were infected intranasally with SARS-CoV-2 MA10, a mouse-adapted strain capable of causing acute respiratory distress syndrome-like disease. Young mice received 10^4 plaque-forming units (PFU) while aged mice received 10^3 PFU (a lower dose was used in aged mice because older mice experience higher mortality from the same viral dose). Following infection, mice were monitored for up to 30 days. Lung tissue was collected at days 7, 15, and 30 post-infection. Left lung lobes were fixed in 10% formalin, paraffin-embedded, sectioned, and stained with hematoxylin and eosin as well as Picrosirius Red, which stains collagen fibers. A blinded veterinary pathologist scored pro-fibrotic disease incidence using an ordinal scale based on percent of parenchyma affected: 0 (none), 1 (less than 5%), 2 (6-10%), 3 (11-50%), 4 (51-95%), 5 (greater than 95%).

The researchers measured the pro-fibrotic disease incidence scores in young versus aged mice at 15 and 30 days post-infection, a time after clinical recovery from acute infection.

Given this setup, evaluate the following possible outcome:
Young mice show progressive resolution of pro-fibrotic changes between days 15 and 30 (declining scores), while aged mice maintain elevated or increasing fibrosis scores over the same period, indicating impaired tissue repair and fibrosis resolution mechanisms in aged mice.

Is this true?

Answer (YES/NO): NO